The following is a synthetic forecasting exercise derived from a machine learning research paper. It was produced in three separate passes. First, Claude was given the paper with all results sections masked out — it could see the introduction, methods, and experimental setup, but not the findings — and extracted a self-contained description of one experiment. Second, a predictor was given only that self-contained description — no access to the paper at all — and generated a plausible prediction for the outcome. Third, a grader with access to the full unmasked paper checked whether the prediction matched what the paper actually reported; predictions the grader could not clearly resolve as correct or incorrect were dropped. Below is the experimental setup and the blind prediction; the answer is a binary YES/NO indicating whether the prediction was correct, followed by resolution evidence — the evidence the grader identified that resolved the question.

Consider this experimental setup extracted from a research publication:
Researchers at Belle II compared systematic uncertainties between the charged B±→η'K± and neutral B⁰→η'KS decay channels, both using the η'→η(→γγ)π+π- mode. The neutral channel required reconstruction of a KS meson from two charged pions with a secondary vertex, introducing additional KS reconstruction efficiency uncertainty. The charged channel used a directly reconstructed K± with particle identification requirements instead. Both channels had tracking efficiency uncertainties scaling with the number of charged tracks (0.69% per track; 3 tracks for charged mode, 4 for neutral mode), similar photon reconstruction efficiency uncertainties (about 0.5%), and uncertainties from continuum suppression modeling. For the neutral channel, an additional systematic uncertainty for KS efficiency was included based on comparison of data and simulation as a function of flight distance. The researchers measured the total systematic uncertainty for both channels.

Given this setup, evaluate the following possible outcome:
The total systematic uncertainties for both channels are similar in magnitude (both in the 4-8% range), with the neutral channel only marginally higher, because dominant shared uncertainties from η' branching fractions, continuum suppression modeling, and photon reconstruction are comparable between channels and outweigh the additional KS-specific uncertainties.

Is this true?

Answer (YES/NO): NO